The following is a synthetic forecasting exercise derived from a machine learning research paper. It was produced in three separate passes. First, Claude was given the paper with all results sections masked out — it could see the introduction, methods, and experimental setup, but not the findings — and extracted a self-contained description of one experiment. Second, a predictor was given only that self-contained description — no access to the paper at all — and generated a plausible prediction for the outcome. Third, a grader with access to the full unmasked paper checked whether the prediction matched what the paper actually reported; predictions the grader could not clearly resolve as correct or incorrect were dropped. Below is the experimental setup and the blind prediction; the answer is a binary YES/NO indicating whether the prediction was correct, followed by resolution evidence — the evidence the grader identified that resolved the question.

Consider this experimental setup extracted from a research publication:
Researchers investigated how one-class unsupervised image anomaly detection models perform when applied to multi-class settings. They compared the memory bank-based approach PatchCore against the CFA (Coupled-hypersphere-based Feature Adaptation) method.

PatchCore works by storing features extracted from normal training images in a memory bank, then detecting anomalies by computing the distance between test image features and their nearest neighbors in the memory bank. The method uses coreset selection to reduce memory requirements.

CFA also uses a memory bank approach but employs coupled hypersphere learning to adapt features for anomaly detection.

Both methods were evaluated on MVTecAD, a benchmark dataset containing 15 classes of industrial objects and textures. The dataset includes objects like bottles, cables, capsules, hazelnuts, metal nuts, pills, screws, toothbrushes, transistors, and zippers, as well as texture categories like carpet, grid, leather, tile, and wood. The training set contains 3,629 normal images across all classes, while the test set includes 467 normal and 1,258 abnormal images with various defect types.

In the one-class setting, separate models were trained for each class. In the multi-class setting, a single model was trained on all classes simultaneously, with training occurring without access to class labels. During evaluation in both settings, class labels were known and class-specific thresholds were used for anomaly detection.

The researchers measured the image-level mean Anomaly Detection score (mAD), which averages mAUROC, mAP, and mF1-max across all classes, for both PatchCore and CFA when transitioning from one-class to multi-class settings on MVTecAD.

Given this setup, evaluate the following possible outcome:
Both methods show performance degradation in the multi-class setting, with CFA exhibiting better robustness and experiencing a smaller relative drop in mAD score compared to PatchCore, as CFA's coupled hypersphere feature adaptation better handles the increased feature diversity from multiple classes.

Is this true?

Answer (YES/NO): NO